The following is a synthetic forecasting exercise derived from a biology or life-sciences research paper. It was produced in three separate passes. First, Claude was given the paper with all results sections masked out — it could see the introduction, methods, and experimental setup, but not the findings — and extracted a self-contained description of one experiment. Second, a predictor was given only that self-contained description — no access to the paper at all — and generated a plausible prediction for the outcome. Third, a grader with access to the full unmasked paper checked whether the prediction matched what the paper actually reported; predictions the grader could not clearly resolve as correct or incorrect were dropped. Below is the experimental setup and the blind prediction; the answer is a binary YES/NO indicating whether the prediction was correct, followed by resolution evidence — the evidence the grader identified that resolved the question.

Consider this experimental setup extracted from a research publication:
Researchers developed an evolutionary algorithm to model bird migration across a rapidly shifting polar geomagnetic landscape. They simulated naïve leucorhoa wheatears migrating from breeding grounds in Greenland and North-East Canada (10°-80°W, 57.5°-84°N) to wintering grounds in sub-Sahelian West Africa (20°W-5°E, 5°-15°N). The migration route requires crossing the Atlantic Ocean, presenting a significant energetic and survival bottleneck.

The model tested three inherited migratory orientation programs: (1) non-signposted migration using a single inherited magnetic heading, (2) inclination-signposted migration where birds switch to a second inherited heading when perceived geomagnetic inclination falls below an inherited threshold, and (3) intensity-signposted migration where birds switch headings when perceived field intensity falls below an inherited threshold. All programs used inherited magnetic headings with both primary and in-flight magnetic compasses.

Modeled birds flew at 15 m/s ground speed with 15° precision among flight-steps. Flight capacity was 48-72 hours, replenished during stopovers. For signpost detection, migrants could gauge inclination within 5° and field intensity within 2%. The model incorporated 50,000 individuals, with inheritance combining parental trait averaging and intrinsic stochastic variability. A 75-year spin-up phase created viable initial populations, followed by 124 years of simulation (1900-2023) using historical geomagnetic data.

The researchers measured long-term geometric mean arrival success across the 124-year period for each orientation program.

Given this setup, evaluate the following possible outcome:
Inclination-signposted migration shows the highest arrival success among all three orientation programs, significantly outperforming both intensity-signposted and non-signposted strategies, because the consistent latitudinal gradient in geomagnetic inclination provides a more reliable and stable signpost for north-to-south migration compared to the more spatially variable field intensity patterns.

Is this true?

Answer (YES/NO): NO